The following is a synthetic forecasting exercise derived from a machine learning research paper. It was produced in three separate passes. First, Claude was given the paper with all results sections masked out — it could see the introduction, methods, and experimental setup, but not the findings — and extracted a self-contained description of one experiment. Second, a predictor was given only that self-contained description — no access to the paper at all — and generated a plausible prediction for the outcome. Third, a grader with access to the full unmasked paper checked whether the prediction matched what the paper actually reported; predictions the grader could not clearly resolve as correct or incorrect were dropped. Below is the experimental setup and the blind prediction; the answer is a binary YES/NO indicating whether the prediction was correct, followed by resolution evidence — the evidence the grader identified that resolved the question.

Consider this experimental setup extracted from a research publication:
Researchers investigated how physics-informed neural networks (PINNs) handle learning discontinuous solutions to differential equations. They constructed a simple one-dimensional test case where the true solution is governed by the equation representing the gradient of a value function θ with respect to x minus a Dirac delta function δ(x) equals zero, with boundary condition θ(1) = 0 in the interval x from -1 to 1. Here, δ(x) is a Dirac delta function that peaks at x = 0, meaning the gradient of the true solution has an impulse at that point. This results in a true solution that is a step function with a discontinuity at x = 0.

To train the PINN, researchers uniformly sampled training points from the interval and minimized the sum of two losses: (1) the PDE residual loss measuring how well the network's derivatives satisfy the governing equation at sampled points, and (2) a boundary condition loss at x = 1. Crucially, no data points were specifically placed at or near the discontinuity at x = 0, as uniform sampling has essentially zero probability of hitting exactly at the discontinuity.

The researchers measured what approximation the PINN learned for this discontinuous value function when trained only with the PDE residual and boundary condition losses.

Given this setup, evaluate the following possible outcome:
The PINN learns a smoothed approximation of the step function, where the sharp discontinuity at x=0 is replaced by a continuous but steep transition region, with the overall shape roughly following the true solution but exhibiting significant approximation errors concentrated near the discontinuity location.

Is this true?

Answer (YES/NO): NO